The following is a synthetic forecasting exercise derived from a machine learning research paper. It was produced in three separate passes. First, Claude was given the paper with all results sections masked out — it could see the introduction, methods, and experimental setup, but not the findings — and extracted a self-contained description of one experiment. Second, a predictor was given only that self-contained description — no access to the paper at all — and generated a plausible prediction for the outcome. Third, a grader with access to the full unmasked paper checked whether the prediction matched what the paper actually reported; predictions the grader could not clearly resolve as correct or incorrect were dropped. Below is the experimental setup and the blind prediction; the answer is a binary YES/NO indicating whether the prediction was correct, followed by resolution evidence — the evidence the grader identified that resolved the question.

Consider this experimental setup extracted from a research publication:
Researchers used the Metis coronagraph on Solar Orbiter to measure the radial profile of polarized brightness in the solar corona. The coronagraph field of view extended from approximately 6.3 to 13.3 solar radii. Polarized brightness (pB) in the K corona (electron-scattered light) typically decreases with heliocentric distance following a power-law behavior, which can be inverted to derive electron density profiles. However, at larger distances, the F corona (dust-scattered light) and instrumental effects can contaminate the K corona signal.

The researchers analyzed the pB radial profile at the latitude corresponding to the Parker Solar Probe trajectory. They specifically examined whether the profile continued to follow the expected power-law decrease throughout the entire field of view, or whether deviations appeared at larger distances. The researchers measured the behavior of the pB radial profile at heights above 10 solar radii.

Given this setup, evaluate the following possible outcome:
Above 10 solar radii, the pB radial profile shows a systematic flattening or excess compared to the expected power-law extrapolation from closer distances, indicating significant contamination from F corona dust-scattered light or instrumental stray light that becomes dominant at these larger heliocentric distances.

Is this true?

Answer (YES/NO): YES